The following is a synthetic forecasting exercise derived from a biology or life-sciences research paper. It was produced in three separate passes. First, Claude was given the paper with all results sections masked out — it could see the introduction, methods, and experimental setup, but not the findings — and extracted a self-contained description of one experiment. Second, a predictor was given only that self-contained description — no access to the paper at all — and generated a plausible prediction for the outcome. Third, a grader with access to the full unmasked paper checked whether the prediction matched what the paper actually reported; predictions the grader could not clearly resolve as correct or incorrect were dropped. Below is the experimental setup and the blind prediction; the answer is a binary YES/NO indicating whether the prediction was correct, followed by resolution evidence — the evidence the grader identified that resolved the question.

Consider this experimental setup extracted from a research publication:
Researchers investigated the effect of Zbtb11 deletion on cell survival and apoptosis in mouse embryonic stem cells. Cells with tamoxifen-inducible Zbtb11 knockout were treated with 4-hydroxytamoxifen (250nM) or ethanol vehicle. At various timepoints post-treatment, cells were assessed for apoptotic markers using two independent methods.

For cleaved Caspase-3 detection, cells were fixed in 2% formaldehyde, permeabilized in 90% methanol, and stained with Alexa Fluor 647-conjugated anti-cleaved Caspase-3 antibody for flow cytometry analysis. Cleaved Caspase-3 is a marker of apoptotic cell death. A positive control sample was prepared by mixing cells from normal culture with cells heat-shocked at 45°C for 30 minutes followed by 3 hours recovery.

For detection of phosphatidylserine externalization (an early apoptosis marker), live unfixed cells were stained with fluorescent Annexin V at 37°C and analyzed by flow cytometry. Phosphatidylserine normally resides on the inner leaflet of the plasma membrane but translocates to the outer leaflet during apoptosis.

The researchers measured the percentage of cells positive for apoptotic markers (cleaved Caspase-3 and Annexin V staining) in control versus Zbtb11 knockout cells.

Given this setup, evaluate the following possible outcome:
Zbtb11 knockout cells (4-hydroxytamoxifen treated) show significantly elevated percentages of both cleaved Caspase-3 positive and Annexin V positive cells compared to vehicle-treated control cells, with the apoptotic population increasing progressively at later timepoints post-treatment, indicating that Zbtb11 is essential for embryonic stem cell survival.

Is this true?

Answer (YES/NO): NO